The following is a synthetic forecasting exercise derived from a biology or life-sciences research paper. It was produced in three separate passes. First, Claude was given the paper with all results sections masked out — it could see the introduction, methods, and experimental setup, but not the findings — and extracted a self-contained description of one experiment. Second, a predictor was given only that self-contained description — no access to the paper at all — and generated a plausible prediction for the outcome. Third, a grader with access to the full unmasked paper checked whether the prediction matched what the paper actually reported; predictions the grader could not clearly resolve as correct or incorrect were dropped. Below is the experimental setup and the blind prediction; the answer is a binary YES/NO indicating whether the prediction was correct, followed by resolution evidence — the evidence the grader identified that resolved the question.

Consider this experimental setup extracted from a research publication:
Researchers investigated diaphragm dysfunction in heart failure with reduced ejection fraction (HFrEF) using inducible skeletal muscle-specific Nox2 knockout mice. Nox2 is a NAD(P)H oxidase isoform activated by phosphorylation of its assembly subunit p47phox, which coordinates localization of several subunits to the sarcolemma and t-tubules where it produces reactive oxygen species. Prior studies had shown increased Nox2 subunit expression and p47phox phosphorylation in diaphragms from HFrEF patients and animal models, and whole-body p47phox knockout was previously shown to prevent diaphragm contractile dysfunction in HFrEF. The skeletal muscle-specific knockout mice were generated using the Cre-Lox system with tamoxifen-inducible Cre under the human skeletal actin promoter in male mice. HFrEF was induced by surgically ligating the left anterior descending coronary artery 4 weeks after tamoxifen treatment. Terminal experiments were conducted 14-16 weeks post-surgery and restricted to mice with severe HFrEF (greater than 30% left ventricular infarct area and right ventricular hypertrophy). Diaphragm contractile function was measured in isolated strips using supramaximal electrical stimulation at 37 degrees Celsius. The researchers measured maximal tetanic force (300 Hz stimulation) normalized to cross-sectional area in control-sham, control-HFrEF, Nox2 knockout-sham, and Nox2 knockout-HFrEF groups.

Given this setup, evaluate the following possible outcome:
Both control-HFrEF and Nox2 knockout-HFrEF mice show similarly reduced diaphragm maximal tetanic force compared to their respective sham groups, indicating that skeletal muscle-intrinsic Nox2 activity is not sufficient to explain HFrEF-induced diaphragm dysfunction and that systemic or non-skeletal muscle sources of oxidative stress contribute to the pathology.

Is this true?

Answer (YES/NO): NO